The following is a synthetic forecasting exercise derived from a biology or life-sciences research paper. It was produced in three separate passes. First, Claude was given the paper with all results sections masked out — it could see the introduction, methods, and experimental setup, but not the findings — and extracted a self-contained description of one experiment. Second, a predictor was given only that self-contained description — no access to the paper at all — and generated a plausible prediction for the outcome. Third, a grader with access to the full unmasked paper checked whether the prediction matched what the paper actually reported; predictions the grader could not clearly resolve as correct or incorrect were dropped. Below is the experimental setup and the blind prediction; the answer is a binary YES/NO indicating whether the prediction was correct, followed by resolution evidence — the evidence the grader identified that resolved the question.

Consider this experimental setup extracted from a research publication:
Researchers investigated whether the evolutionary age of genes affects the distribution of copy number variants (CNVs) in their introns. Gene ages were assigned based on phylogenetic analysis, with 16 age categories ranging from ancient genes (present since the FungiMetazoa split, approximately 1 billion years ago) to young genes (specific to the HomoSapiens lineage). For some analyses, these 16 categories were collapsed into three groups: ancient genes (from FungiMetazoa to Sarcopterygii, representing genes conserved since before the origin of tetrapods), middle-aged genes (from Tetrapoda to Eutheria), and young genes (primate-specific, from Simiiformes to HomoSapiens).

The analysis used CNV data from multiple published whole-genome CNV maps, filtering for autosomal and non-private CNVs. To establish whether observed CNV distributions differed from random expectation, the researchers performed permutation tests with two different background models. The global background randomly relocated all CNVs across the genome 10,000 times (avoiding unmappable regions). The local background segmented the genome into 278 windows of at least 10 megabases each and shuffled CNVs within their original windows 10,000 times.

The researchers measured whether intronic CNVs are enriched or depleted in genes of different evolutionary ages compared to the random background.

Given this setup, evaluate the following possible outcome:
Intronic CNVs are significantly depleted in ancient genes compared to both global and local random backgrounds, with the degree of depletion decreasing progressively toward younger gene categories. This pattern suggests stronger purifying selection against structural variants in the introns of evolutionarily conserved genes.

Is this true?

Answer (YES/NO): NO